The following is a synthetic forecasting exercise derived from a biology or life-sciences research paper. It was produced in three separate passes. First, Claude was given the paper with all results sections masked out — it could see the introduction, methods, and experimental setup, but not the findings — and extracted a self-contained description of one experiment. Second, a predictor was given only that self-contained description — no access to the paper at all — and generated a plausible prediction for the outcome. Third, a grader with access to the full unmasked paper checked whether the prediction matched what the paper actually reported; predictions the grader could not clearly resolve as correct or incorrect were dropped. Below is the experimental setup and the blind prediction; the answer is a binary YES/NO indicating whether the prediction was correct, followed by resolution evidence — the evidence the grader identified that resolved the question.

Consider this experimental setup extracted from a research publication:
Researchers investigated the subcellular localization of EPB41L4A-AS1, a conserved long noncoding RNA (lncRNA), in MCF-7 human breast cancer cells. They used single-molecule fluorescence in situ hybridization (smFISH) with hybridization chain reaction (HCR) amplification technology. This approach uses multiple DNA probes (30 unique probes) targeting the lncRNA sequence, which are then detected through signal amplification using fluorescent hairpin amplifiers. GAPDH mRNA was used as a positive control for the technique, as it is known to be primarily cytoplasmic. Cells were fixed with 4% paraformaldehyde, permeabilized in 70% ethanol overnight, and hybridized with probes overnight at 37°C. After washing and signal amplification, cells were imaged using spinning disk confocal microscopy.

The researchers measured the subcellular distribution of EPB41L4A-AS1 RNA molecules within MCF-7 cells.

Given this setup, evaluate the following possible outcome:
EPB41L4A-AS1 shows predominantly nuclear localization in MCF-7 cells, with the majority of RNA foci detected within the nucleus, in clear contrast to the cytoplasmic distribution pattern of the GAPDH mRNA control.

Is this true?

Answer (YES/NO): NO